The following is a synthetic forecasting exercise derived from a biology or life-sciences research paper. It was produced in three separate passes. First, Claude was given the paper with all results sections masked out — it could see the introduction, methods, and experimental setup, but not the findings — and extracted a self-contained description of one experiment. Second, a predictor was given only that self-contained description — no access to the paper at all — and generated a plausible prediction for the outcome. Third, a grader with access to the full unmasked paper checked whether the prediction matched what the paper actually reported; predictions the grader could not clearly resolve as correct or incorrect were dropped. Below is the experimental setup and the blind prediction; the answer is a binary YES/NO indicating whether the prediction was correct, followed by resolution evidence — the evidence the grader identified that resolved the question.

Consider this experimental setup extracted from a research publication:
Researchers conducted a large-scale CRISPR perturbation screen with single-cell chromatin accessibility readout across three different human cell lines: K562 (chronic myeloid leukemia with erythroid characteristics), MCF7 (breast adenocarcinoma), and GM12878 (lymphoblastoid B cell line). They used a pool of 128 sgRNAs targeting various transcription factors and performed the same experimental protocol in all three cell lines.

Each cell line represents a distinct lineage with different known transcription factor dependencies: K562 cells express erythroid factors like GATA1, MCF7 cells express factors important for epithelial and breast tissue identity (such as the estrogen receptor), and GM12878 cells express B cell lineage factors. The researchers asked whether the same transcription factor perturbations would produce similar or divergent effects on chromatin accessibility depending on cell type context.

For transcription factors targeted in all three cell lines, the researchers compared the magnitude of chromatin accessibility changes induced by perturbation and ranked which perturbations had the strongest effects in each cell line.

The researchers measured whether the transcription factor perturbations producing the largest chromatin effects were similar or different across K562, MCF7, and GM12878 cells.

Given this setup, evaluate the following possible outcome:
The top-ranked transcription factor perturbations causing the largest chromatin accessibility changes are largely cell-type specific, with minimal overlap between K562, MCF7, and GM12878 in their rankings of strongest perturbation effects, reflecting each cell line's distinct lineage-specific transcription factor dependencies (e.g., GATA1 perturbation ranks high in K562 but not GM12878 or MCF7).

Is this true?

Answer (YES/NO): YES